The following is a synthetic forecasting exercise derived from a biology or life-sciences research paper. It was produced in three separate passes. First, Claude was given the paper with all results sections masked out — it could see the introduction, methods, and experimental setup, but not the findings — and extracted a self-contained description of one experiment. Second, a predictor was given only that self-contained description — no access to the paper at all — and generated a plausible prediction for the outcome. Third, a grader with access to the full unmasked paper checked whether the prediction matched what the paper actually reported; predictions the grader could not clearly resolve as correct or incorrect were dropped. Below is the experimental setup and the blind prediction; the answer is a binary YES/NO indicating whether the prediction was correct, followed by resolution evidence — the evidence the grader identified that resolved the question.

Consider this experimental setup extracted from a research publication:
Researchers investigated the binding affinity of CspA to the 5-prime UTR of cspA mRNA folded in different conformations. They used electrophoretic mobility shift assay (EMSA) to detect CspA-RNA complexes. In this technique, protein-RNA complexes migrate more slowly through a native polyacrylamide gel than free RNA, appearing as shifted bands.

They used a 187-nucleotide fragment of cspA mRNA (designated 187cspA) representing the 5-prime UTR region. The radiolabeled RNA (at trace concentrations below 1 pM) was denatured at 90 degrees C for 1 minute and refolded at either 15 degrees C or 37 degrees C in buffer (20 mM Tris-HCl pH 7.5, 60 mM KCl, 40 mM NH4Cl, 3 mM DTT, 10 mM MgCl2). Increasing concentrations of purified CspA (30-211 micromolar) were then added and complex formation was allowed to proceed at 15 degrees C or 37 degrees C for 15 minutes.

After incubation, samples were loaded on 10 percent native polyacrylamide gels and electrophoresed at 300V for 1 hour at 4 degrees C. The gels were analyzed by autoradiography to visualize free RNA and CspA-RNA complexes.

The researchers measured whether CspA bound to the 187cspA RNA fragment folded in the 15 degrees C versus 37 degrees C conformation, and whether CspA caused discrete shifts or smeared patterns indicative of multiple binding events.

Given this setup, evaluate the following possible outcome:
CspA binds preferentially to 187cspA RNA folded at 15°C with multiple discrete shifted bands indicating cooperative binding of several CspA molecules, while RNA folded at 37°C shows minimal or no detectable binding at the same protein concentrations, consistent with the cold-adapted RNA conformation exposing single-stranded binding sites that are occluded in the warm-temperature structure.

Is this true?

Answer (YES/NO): NO